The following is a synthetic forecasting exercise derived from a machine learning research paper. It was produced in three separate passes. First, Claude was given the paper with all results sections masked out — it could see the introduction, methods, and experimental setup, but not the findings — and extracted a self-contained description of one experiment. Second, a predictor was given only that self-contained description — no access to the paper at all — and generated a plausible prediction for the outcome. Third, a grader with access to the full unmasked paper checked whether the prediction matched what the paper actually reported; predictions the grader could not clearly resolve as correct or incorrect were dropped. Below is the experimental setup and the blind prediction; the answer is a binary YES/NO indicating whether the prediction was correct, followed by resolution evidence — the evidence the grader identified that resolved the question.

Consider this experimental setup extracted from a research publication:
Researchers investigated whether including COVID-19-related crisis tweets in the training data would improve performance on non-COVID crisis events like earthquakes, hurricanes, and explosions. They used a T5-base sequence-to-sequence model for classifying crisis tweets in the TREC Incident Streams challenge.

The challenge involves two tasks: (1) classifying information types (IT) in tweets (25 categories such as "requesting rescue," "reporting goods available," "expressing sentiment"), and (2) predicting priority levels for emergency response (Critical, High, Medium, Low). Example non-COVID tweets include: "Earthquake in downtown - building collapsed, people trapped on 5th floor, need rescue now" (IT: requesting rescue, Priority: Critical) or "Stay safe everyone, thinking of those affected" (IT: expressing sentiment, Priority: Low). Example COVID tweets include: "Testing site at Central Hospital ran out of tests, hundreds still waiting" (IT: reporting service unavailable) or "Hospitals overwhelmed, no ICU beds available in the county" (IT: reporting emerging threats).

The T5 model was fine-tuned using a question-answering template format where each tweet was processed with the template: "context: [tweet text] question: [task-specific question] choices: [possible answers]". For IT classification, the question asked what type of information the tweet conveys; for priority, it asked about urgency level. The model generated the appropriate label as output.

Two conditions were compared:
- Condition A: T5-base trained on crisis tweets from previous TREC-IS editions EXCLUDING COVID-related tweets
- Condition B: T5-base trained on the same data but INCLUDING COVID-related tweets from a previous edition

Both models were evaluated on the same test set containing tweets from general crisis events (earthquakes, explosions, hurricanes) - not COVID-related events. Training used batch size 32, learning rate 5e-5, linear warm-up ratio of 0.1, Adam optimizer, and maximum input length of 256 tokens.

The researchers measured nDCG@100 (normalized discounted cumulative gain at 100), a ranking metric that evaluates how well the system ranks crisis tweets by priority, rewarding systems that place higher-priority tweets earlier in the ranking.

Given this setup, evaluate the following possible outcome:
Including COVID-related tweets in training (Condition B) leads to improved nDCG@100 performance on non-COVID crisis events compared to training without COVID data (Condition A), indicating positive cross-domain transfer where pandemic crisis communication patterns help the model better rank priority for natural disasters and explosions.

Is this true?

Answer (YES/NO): YES